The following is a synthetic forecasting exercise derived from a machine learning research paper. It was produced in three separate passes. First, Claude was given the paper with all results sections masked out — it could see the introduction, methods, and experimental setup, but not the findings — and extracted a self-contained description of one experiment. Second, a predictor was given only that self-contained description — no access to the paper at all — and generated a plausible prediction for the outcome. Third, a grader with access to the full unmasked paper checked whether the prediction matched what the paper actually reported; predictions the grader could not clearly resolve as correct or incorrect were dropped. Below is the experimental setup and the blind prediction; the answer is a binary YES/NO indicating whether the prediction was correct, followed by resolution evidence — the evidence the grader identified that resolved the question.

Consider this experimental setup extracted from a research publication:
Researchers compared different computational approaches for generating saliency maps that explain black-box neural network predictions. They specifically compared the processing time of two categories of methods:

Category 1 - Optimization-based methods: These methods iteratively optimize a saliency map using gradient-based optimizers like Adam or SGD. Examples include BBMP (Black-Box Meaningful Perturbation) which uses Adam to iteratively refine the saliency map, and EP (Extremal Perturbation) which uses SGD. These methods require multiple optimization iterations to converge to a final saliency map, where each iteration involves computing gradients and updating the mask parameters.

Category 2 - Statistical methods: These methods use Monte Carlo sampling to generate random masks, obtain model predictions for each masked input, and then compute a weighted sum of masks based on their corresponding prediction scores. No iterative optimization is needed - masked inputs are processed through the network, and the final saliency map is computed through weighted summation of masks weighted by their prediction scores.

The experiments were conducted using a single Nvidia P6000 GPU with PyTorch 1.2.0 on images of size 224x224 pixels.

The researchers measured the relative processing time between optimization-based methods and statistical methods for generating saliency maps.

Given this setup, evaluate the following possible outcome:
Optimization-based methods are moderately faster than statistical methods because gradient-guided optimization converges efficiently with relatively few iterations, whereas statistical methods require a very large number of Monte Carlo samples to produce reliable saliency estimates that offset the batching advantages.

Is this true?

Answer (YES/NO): NO